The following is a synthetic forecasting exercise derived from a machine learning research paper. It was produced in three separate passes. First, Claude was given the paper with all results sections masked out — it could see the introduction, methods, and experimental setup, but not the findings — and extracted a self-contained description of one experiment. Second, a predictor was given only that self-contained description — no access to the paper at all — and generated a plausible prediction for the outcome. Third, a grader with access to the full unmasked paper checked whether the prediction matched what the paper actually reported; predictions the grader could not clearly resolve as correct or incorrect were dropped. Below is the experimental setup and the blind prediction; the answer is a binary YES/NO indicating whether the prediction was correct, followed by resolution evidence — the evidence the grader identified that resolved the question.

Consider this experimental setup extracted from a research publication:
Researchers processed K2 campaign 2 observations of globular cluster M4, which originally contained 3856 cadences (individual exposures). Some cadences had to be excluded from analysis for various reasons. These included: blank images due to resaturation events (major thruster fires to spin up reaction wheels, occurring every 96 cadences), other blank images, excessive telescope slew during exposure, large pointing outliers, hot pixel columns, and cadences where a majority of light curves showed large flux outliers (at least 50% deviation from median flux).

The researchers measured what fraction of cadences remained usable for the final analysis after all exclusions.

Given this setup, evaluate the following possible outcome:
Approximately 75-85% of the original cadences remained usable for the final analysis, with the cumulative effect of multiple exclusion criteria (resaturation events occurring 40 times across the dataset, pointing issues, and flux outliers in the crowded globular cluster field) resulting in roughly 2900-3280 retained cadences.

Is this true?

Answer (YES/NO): NO